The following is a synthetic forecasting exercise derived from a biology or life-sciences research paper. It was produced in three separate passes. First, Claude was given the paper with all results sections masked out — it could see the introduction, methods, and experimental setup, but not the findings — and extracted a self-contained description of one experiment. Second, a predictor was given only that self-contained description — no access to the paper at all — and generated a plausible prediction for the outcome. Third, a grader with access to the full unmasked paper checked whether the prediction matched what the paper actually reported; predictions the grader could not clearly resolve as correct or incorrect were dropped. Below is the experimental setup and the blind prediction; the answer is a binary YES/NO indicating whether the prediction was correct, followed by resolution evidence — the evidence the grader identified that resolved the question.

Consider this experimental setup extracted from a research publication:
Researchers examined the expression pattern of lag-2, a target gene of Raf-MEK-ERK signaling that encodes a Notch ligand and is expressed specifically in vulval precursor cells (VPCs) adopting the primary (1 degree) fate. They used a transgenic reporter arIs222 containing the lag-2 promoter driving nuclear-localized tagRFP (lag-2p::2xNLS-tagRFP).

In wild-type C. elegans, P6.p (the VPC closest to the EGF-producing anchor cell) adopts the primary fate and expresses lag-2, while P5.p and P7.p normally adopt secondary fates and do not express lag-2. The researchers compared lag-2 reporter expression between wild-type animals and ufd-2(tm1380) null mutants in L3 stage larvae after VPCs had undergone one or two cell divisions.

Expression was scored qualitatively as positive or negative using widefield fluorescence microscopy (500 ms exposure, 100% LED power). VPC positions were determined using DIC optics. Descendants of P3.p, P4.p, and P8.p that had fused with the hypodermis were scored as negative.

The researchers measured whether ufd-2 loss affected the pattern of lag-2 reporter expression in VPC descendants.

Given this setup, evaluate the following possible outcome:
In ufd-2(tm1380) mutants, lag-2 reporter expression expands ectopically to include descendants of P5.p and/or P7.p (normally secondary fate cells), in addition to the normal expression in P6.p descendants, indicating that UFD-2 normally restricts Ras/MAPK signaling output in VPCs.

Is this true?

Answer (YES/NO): NO